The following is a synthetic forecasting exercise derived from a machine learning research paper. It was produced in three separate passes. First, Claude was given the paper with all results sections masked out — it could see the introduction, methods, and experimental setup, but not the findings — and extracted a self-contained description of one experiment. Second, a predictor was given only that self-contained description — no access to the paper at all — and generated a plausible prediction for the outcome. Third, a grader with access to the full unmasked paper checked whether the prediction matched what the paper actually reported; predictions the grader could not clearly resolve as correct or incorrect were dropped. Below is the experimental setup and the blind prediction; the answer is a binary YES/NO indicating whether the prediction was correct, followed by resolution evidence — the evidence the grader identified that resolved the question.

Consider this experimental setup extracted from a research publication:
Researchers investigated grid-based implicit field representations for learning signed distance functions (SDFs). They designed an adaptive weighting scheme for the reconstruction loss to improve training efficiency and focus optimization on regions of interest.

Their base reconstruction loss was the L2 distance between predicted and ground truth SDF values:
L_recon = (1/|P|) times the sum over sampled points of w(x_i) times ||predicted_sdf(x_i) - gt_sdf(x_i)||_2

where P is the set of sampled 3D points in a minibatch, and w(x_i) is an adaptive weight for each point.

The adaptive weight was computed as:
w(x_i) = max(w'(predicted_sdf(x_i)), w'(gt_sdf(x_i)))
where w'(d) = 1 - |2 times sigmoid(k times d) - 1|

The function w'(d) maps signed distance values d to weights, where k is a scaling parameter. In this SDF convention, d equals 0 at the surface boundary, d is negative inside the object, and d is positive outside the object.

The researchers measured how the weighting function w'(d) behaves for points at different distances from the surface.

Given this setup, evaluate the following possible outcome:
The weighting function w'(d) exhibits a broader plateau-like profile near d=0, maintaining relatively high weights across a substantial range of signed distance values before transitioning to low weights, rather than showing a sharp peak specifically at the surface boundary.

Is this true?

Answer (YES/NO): NO